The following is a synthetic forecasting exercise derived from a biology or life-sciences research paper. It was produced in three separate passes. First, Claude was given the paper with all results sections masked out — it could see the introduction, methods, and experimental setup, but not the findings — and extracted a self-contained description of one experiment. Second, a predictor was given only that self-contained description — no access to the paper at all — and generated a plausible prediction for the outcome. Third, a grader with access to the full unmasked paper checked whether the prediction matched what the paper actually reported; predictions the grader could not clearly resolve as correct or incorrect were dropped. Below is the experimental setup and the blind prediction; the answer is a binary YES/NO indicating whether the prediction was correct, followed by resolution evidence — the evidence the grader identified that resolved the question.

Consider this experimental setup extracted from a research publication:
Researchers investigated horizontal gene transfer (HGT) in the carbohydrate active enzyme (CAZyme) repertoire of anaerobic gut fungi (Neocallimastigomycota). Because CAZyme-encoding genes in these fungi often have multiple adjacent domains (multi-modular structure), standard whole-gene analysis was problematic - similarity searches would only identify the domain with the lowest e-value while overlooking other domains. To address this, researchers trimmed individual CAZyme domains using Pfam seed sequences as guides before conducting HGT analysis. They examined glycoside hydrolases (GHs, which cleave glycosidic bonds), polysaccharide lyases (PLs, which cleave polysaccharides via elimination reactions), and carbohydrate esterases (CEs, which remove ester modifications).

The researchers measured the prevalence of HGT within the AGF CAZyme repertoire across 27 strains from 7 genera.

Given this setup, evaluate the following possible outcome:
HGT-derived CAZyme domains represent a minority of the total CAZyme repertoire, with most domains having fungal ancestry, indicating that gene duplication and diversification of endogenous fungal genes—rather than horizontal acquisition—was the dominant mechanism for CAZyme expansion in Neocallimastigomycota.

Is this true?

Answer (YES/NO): NO